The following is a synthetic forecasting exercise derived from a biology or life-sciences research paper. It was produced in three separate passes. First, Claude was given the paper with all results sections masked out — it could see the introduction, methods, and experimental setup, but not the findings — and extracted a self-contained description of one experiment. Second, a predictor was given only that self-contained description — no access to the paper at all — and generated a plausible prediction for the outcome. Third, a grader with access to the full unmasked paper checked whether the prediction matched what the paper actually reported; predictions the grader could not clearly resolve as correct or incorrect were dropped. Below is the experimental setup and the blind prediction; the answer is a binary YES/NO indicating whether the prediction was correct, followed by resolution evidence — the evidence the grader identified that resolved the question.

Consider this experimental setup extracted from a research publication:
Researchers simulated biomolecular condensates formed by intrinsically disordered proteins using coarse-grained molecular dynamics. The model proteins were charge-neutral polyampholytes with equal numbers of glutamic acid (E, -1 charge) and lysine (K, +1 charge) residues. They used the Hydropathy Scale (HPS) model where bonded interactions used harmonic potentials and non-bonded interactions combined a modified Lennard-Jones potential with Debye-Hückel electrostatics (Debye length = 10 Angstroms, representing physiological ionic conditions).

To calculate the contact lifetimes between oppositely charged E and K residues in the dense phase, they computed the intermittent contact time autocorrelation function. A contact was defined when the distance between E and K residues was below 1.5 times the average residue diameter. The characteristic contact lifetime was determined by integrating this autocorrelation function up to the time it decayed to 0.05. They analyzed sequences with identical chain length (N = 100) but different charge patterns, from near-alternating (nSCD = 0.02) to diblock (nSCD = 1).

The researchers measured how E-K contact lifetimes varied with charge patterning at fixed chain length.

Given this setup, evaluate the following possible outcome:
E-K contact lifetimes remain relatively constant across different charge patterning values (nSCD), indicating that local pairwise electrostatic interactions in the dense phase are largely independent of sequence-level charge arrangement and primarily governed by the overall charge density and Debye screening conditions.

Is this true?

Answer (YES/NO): NO